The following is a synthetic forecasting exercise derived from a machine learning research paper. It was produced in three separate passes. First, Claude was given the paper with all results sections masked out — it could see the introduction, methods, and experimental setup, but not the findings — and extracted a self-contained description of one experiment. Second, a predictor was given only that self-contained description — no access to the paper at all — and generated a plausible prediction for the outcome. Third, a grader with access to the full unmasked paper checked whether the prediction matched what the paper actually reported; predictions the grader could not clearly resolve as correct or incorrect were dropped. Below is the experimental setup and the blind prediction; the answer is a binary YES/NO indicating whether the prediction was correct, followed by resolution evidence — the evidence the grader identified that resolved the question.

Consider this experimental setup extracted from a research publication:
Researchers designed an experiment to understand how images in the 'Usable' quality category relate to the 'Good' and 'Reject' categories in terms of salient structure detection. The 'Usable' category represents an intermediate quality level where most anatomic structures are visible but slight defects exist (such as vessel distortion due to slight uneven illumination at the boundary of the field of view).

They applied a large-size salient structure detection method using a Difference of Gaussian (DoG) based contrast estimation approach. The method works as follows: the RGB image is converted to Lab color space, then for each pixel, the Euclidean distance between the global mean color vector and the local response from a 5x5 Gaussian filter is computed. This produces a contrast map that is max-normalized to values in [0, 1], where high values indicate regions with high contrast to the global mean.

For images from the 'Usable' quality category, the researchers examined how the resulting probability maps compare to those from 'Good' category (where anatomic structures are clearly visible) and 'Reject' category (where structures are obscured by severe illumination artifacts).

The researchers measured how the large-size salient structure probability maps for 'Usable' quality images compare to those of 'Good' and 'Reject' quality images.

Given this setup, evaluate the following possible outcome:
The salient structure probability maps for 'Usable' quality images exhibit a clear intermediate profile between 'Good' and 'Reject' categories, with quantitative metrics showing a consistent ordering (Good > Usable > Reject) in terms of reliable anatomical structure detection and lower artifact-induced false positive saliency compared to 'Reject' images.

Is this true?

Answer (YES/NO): NO